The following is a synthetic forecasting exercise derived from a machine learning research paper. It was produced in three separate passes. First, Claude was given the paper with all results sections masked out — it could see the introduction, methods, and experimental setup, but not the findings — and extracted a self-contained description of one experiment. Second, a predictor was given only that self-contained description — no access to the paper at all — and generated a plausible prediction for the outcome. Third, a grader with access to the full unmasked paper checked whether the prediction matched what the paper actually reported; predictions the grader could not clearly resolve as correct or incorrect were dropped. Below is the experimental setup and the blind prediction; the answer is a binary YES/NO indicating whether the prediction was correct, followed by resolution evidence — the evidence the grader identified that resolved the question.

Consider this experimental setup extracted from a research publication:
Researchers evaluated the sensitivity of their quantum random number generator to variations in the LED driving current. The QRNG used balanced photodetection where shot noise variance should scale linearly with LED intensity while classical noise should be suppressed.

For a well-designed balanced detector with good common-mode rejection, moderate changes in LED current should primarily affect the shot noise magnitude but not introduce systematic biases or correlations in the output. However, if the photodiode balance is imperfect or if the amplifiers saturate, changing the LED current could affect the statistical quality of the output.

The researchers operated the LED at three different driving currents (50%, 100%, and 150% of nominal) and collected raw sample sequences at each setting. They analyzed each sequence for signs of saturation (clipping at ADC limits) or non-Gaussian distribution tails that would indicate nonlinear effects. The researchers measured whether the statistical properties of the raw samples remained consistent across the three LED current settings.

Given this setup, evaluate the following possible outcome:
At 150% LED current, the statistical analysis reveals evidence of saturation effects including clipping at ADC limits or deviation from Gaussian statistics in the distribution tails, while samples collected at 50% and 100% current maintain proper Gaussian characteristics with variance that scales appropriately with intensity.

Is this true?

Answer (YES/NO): NO